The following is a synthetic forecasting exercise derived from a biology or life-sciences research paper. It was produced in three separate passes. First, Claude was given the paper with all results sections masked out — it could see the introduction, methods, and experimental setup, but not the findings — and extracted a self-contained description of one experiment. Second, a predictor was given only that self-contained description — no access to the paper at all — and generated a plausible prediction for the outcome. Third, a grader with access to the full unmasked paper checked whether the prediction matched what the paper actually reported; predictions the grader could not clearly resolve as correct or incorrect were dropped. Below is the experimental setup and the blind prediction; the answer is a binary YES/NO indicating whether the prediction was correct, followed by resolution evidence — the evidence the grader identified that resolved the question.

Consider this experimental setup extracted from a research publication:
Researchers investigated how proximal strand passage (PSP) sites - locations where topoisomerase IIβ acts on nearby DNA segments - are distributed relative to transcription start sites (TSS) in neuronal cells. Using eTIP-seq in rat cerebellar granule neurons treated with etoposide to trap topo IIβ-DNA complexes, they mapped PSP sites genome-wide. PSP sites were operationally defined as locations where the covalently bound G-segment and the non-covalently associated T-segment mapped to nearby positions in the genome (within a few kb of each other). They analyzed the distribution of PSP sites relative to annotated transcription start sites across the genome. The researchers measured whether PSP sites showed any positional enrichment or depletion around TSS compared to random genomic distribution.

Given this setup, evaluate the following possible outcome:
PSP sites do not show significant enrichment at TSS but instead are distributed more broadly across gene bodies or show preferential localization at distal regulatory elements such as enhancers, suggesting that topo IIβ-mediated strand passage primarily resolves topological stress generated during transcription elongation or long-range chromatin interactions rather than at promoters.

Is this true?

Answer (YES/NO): NO